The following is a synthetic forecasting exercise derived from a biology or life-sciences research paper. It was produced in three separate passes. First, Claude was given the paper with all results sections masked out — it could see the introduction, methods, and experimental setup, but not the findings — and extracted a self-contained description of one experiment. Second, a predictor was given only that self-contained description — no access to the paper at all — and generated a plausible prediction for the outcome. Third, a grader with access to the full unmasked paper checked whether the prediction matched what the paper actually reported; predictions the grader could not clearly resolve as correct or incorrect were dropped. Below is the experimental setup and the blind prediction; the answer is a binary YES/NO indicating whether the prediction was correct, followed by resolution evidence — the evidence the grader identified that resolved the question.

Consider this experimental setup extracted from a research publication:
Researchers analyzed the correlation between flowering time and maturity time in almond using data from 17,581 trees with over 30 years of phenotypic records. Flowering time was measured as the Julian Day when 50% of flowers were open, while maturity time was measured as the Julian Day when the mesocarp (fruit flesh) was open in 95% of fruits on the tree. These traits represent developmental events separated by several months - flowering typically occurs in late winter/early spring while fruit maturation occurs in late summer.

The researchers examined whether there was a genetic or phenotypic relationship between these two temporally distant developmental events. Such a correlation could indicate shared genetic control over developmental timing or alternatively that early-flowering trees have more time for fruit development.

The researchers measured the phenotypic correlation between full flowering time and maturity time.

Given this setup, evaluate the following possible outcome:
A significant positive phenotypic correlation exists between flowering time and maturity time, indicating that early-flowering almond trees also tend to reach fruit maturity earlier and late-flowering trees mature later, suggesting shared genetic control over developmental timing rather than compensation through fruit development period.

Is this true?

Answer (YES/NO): NO